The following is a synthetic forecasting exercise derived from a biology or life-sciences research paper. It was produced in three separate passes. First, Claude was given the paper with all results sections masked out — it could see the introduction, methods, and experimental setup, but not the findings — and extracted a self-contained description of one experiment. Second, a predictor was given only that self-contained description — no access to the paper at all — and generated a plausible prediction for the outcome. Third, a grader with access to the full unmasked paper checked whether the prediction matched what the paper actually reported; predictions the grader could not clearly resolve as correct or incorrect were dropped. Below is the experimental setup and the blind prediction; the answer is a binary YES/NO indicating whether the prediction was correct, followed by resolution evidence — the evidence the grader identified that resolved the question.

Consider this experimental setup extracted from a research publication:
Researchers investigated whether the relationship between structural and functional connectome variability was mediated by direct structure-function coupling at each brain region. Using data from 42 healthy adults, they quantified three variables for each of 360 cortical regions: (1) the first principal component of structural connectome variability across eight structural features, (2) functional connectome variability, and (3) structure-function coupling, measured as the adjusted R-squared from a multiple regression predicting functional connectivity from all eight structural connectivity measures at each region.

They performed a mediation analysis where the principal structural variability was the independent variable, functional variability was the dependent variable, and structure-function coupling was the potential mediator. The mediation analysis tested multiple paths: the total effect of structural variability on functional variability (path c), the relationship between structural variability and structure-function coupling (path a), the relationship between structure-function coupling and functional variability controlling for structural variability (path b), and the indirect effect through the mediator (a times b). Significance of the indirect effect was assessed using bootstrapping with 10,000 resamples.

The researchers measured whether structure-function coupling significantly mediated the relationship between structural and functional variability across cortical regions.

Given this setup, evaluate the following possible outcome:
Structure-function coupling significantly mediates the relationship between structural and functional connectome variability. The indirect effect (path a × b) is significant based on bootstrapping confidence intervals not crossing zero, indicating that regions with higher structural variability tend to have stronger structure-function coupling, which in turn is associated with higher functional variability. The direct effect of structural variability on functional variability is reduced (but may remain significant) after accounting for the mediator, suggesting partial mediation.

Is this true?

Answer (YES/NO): NO